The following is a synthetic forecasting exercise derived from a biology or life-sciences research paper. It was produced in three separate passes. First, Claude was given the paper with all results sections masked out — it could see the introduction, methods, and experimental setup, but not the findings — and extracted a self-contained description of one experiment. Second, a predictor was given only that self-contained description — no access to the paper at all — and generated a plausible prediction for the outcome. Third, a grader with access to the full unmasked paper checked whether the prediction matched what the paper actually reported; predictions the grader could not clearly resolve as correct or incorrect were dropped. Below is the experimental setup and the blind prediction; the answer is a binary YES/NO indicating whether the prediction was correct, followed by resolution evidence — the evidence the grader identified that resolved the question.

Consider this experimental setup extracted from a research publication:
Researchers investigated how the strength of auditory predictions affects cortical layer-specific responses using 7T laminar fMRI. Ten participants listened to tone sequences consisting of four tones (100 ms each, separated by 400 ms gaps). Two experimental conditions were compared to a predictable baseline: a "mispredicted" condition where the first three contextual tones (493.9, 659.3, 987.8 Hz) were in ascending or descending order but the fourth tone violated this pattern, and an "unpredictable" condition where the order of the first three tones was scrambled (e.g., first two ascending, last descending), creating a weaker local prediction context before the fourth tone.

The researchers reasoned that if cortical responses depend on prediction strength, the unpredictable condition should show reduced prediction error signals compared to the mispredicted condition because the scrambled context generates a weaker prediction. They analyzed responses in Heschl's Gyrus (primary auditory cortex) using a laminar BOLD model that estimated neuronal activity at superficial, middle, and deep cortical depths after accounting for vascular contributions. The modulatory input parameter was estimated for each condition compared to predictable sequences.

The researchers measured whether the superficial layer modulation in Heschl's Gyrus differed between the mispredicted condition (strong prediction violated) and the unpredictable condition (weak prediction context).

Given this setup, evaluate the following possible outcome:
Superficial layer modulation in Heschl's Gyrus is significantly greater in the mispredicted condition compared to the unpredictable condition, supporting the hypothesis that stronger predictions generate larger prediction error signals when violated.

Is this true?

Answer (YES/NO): NO